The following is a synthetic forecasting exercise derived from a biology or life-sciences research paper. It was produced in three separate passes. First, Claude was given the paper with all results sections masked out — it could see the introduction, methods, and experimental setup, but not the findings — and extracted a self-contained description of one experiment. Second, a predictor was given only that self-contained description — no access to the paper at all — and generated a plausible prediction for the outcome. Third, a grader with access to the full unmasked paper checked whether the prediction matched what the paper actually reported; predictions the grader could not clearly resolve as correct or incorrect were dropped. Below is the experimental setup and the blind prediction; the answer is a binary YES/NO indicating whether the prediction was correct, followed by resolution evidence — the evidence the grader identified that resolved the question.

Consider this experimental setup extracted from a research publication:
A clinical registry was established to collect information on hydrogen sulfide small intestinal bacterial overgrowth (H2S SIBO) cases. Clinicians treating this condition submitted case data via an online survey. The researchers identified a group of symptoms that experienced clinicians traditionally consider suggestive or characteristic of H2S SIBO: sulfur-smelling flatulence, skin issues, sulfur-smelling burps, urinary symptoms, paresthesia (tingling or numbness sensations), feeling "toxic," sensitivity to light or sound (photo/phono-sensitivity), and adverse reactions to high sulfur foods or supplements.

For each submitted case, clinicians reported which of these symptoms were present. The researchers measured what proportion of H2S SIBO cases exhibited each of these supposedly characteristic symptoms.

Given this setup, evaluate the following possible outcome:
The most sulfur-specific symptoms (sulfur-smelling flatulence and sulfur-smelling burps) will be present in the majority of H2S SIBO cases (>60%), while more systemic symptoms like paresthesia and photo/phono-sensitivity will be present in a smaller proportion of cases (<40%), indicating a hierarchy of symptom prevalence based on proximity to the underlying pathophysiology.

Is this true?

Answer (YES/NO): NO